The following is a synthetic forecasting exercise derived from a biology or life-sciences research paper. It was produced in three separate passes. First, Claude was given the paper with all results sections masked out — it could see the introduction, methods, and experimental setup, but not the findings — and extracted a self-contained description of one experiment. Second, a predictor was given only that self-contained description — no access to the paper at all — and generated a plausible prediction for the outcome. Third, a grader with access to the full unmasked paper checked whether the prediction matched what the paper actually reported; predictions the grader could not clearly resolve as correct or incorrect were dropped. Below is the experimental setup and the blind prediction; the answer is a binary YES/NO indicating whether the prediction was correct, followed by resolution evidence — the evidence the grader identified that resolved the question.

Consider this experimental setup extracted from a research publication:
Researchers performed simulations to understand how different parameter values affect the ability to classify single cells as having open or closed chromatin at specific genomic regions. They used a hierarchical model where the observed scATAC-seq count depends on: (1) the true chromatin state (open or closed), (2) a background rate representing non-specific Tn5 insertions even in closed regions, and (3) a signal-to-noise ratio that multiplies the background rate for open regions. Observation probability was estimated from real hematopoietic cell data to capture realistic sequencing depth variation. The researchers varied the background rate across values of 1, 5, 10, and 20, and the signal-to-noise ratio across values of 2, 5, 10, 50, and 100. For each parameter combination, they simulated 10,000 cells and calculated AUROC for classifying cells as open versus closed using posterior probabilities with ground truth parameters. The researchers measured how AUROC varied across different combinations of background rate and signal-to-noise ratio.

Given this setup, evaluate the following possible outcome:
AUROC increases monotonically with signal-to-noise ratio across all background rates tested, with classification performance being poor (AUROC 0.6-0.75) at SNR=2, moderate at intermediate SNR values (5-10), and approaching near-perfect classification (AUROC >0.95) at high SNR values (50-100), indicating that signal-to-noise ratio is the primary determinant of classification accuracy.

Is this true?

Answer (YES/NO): NO